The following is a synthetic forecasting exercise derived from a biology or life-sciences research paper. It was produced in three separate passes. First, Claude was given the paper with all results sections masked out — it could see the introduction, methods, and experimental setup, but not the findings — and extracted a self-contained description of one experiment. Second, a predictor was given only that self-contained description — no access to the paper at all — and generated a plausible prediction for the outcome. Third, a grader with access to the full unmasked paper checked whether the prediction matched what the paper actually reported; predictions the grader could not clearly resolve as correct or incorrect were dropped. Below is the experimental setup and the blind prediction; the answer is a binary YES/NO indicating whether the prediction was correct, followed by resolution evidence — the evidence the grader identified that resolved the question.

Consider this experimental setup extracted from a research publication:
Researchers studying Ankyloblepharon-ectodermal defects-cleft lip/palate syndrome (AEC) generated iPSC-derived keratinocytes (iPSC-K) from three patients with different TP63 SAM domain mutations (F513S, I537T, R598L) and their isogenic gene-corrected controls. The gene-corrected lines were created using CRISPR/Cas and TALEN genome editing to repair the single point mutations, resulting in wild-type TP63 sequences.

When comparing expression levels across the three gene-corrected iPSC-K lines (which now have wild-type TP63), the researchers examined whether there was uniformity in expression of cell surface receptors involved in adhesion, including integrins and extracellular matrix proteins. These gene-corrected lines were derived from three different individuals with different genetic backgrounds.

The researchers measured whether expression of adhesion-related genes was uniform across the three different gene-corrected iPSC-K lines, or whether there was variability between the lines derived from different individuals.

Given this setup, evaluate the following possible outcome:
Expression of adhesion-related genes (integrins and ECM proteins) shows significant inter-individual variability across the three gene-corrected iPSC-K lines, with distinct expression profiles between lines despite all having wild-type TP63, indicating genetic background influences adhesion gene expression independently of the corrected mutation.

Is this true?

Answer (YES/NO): YES